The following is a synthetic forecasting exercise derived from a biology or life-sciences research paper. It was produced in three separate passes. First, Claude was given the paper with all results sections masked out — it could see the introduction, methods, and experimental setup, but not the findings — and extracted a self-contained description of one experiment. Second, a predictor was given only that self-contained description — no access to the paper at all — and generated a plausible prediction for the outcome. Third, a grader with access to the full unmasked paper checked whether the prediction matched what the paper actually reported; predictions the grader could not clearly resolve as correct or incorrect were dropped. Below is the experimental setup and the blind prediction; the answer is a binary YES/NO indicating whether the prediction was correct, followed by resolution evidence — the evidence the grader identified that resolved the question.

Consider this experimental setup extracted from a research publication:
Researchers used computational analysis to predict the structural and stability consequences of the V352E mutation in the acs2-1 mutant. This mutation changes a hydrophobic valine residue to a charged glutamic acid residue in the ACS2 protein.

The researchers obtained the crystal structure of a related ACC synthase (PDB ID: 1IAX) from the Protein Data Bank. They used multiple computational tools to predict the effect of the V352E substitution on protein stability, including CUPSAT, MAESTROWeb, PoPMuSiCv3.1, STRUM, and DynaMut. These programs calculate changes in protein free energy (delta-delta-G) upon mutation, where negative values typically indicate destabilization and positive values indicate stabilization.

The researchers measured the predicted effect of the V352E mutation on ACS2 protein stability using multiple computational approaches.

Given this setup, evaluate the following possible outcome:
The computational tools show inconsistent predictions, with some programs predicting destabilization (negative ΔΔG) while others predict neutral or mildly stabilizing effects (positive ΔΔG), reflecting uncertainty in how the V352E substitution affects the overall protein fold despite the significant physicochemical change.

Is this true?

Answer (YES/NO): NO